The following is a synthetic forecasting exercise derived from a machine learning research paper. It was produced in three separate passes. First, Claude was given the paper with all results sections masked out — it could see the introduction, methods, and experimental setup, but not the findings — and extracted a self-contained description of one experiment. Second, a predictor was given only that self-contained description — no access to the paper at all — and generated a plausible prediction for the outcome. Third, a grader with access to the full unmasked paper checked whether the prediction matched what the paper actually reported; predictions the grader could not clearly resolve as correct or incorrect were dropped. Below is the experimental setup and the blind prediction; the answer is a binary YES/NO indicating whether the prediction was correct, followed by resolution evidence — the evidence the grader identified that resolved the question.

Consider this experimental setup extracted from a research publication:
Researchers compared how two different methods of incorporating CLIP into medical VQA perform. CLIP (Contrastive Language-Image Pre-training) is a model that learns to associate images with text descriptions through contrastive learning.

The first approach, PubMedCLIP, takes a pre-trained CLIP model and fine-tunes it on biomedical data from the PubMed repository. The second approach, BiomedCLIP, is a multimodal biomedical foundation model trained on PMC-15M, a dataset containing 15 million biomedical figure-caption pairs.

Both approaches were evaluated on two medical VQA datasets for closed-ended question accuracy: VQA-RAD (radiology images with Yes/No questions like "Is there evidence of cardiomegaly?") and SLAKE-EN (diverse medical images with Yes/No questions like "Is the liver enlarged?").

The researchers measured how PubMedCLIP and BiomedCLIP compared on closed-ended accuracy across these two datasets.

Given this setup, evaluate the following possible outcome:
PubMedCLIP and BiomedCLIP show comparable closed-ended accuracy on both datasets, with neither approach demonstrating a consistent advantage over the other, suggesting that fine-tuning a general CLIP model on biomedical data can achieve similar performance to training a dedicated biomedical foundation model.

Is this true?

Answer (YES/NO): NO